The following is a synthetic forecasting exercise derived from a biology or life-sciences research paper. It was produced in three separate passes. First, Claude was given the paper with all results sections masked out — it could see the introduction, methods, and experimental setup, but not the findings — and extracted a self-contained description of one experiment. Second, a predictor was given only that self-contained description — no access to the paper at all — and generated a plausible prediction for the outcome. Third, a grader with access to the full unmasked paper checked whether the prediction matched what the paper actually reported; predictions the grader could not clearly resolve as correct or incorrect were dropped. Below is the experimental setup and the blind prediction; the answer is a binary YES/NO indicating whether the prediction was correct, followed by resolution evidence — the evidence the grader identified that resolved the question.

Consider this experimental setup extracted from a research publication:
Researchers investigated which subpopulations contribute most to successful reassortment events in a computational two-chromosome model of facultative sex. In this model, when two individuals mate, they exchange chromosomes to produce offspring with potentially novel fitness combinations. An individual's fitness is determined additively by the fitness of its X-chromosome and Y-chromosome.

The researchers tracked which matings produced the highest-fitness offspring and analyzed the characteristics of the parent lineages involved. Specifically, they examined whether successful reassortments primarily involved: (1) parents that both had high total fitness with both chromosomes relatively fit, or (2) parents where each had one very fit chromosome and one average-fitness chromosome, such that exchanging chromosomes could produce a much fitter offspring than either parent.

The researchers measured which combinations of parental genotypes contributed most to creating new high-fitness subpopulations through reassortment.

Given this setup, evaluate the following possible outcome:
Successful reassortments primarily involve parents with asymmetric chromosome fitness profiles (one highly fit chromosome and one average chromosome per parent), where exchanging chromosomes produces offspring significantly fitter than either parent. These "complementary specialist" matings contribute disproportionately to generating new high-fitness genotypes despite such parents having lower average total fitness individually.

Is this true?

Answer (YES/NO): YES